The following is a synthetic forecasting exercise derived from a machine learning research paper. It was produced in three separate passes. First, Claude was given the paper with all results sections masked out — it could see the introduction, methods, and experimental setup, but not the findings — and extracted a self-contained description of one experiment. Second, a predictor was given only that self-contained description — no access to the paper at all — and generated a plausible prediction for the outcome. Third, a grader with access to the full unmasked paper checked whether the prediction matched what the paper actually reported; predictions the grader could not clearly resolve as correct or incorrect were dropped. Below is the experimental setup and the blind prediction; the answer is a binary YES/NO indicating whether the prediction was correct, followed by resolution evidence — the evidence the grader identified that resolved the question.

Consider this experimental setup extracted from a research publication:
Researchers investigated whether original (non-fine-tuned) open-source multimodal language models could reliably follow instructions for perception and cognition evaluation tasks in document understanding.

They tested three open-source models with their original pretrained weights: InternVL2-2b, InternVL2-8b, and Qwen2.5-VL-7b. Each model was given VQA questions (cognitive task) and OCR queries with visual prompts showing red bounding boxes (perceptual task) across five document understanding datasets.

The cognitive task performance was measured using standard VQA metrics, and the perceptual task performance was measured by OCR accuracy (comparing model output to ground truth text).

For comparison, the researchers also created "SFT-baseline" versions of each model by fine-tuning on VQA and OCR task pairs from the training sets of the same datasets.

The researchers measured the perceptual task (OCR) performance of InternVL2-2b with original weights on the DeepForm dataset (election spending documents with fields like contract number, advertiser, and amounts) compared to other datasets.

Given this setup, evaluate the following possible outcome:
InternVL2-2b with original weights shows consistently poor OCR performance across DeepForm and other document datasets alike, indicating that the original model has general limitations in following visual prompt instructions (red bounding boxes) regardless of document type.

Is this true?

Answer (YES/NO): NO